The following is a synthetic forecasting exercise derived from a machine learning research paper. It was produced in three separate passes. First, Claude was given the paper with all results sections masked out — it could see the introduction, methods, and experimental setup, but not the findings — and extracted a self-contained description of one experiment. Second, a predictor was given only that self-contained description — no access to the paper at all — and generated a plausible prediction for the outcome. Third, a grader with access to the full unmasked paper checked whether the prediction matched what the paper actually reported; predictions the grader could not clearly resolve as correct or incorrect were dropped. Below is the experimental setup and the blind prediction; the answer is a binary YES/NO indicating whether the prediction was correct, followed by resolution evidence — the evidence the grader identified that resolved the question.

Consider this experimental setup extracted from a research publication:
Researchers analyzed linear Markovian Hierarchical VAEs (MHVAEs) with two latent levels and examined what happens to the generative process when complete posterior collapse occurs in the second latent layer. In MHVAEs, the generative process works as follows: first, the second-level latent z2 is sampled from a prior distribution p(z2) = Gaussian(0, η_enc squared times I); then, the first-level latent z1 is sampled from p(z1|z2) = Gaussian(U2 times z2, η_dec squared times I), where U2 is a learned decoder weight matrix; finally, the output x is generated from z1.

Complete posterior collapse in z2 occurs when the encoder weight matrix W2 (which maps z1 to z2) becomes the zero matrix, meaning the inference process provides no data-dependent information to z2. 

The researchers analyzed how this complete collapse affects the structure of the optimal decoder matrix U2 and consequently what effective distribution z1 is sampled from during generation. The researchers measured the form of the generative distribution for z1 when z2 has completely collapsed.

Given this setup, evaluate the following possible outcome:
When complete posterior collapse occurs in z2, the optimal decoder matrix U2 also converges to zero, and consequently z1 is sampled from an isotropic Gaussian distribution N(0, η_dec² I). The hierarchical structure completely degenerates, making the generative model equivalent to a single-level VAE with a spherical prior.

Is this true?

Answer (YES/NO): YES